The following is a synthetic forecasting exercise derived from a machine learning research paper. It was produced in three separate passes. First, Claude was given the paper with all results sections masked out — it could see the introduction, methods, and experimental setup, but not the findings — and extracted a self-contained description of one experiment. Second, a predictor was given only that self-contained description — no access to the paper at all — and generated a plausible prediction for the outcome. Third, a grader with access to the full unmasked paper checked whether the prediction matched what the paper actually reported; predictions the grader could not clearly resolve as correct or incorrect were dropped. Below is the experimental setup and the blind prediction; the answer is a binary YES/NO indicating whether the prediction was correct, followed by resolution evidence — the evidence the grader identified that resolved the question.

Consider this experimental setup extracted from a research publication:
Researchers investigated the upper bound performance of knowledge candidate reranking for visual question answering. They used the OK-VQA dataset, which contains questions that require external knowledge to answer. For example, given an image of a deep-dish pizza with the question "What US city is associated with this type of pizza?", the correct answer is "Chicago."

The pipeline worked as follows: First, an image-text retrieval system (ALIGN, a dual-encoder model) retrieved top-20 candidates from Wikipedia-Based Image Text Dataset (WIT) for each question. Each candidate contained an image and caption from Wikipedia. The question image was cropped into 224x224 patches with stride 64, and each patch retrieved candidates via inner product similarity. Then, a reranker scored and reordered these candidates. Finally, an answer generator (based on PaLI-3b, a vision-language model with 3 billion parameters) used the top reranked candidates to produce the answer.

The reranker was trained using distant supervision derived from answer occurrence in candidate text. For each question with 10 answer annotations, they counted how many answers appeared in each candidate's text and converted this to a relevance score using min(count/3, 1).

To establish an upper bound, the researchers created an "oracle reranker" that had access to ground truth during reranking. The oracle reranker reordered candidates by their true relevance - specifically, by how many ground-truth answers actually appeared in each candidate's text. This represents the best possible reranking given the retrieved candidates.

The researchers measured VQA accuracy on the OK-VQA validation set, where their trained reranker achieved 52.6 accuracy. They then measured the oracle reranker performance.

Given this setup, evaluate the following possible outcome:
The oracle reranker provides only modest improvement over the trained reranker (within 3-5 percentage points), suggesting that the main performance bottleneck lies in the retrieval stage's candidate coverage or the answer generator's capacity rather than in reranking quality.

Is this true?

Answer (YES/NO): NO